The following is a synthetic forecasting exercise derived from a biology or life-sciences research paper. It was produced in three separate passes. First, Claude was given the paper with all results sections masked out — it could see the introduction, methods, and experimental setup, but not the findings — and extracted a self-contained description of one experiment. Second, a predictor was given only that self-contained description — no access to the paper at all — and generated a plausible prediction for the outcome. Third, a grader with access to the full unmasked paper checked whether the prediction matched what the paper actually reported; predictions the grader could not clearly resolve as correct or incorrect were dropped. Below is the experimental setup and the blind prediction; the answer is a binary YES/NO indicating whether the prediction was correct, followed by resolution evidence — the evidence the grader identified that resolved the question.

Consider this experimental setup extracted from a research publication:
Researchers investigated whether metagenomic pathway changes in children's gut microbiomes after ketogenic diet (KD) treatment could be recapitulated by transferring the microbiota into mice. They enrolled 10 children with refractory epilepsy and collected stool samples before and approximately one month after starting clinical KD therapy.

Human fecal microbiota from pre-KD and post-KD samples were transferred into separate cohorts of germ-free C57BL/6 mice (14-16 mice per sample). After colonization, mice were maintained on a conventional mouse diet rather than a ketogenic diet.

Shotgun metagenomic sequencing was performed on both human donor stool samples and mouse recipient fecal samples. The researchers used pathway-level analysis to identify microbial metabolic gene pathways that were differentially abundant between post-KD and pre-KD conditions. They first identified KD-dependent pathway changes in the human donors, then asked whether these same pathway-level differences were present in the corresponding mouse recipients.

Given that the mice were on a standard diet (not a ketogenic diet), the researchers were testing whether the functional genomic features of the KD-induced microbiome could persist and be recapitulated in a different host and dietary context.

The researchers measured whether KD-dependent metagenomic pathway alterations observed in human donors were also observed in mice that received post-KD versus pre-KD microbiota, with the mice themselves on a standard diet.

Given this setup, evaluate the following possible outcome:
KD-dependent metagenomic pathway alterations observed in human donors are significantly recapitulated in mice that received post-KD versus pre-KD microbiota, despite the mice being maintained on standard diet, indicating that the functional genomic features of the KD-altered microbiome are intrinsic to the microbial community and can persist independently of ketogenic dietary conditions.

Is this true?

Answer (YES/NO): YES